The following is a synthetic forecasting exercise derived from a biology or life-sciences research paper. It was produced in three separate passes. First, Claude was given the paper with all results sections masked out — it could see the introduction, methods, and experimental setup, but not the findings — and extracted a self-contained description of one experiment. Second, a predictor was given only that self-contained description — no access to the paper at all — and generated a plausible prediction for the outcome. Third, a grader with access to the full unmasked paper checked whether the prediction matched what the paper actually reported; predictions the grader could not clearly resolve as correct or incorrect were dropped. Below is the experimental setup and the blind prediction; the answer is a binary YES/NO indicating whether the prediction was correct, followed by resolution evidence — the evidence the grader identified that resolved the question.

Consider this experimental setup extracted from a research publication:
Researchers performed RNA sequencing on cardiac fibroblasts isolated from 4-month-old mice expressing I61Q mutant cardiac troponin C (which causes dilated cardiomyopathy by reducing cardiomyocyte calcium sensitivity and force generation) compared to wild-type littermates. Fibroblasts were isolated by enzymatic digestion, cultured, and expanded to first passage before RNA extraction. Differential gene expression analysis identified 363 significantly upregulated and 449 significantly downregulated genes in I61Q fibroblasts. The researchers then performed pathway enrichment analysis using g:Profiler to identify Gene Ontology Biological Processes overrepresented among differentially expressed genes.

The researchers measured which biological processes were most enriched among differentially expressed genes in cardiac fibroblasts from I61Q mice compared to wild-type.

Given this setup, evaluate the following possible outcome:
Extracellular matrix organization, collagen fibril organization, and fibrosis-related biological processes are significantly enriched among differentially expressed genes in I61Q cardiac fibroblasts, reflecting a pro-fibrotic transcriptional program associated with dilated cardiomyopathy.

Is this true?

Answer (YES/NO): NO